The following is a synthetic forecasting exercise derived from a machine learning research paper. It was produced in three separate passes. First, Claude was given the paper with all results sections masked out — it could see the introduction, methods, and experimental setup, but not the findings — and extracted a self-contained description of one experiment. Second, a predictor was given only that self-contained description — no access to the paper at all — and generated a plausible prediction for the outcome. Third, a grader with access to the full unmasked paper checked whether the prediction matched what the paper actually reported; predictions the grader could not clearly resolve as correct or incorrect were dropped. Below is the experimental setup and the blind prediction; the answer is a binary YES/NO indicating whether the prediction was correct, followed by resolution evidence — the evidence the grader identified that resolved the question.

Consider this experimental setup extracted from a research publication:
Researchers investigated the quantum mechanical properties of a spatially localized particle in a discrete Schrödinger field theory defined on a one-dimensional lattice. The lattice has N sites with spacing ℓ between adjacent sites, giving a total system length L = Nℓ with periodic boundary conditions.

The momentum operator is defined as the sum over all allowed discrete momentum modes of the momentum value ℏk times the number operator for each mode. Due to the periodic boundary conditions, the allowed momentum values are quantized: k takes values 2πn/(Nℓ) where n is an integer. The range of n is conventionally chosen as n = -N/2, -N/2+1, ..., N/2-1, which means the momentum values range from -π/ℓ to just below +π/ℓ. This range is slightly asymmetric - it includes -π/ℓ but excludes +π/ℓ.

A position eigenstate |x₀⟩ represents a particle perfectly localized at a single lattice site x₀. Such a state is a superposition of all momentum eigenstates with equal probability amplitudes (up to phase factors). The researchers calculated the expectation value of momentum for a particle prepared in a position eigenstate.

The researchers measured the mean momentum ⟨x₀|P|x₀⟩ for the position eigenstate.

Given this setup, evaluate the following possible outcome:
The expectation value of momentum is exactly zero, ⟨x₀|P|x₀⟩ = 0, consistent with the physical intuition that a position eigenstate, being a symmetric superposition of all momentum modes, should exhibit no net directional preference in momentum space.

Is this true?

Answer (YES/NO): NO